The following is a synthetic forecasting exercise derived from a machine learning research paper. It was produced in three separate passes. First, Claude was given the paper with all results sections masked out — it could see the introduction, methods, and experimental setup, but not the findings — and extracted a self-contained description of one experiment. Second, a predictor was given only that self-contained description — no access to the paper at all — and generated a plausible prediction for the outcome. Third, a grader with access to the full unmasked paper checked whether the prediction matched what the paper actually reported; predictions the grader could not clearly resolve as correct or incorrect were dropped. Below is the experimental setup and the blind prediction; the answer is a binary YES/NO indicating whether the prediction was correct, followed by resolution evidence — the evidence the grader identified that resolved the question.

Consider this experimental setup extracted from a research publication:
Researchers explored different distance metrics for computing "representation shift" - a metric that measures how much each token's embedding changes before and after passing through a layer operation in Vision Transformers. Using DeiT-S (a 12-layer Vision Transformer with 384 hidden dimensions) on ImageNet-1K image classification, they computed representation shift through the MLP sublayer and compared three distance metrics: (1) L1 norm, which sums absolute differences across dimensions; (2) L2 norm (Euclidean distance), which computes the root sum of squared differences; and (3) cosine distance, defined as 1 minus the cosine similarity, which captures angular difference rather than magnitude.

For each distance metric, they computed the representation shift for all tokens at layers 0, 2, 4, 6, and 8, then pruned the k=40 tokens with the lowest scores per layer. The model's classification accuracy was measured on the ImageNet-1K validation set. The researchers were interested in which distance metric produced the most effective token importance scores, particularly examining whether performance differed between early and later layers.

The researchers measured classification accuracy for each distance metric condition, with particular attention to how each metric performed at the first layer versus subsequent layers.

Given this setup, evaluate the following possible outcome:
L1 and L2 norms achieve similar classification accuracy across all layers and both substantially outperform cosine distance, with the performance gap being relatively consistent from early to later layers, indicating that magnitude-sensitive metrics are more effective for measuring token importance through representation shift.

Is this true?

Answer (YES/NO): NO